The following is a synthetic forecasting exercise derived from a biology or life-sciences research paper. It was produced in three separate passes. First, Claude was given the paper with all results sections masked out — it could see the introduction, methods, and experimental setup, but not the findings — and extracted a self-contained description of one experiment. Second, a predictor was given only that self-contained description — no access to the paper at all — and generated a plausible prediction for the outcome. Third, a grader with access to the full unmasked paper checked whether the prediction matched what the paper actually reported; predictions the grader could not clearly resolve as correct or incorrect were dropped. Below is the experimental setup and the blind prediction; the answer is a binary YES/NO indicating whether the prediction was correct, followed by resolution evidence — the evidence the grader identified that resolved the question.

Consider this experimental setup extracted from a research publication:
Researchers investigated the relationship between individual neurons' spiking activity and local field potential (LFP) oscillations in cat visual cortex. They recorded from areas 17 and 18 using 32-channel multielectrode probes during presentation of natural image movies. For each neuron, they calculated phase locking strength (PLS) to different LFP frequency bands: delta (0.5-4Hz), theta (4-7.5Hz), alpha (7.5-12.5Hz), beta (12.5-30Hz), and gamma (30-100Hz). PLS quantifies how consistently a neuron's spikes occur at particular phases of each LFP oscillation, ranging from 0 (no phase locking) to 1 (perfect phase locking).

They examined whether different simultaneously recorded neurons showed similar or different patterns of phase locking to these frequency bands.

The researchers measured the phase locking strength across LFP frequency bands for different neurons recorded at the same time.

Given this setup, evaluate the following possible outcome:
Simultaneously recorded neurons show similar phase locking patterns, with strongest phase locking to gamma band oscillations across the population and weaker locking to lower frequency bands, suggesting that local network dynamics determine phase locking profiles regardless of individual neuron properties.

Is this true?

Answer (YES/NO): NO